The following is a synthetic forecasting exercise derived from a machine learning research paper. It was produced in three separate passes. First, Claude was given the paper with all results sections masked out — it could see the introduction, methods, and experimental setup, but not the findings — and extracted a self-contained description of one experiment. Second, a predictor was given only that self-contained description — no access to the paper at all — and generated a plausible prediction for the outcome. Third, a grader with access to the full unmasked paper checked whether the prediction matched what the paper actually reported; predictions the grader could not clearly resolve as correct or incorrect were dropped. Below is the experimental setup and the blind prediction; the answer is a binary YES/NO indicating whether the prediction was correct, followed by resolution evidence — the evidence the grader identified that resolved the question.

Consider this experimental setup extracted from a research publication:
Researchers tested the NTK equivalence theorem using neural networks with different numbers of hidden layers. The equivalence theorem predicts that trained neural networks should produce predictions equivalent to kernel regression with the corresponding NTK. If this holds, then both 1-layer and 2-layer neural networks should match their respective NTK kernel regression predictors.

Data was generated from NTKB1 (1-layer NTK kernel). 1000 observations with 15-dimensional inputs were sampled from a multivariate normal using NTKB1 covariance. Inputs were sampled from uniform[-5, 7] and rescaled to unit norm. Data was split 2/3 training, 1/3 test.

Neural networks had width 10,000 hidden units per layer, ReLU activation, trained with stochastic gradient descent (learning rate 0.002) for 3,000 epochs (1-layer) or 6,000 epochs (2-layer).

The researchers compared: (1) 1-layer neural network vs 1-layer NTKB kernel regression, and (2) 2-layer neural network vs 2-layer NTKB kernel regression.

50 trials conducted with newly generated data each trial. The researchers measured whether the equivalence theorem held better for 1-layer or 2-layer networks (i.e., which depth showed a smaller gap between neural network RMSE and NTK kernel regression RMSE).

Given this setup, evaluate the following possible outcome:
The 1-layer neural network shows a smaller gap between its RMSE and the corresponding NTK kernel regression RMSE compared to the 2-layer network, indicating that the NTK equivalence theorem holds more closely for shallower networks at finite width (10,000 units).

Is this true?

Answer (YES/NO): NO